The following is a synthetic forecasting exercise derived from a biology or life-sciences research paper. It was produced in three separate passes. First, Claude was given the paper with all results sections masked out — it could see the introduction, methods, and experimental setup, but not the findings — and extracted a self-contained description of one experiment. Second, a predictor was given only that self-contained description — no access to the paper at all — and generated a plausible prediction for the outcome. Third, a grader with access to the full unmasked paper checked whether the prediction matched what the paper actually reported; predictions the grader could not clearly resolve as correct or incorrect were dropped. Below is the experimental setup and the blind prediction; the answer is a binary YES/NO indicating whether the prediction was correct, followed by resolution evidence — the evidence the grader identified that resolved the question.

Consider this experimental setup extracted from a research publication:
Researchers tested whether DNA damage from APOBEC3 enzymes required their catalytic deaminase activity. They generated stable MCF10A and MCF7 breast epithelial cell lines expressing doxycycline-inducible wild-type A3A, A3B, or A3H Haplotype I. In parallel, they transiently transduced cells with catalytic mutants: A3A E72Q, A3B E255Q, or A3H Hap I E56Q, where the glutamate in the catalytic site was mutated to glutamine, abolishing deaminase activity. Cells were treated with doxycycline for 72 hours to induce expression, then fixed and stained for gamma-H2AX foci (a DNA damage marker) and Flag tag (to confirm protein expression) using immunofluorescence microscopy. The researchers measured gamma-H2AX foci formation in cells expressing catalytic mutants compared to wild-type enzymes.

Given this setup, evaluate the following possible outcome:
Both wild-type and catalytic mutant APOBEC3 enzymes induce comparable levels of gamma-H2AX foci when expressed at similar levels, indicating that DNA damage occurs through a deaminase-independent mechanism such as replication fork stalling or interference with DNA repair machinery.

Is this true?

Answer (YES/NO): NO